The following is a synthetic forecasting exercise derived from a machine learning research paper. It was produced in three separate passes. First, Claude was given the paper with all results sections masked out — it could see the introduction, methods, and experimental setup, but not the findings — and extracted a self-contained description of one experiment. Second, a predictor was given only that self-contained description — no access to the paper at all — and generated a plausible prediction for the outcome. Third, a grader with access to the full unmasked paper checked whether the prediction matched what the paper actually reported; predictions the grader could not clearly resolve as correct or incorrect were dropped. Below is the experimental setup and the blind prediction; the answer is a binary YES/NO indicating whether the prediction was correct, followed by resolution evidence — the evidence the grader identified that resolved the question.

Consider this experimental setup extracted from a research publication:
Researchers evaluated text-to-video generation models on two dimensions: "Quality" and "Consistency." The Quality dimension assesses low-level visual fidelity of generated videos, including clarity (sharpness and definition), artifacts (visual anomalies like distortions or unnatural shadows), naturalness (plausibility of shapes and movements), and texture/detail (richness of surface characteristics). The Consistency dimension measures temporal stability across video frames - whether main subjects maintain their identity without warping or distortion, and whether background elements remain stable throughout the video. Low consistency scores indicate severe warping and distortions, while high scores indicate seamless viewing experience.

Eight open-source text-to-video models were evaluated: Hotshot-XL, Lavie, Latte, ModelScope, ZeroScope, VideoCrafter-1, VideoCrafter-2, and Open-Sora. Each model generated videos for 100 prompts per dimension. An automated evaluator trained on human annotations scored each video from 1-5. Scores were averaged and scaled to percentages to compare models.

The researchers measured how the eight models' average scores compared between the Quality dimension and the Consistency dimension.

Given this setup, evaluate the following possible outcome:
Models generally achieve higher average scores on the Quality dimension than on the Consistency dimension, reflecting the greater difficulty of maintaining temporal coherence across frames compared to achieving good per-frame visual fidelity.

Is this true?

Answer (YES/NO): NO